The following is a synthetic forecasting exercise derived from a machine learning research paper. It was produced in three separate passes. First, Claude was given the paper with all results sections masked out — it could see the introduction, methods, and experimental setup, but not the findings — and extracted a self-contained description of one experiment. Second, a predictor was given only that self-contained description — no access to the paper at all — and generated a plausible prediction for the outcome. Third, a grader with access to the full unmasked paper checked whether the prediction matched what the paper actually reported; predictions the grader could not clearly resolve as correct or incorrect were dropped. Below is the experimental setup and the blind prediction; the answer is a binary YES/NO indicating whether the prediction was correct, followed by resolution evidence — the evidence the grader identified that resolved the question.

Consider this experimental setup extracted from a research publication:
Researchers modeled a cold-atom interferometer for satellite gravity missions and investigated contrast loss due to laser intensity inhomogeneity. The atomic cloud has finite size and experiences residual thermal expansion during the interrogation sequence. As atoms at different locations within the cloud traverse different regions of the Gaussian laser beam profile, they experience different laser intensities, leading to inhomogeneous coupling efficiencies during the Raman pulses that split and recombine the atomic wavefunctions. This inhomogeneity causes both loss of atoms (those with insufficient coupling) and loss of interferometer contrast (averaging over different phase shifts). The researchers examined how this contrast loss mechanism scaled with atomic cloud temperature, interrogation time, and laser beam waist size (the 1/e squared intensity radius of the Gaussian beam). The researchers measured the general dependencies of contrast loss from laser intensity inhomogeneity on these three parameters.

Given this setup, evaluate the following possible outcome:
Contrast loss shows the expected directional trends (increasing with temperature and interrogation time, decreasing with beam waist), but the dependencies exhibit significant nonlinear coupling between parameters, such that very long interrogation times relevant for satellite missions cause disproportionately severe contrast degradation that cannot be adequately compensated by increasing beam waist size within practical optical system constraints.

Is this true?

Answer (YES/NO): NO